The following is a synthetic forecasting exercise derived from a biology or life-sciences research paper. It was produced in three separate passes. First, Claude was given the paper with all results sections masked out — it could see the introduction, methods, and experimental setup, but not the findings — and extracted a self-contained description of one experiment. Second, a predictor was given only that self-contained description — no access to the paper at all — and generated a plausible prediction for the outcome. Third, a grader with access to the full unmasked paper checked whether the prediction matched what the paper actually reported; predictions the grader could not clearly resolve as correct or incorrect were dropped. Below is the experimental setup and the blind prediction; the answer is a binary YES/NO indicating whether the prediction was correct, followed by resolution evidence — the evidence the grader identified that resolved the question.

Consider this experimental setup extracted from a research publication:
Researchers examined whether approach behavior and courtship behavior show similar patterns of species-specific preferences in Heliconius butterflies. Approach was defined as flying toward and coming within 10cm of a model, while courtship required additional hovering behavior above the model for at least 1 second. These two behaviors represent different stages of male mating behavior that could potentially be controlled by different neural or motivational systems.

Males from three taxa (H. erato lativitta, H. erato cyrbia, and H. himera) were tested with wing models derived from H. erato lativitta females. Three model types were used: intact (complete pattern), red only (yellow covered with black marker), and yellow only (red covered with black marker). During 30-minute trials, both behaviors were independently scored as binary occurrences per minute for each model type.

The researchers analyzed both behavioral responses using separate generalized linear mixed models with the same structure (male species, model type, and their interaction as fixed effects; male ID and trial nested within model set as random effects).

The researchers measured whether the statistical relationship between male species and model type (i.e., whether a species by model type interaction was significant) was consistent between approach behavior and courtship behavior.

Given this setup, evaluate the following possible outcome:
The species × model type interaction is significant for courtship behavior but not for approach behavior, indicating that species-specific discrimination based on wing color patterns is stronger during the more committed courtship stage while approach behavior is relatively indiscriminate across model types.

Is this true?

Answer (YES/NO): NO